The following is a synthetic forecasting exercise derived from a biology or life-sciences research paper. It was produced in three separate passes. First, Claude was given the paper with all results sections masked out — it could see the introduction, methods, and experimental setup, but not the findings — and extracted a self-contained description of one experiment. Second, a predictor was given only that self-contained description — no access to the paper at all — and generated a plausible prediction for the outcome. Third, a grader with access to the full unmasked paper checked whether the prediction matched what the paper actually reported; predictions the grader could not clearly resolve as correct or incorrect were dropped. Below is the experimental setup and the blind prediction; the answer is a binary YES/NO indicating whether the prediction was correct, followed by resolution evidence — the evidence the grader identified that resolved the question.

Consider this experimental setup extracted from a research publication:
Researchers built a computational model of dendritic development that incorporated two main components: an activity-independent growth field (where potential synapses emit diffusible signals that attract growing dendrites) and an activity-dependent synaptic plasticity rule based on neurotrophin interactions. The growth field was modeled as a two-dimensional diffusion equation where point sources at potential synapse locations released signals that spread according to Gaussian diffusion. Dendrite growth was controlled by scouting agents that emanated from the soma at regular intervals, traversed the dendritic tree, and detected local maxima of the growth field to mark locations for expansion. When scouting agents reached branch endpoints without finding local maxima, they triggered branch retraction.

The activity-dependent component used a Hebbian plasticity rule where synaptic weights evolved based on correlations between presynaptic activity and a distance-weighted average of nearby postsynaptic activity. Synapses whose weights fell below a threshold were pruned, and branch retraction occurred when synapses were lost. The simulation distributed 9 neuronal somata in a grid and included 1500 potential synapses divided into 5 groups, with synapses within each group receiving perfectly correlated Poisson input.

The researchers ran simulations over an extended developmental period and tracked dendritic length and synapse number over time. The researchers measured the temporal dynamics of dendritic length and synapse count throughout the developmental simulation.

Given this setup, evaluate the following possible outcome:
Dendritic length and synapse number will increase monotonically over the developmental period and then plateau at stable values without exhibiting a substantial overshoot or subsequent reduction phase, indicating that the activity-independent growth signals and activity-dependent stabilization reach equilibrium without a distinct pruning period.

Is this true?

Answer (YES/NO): NO